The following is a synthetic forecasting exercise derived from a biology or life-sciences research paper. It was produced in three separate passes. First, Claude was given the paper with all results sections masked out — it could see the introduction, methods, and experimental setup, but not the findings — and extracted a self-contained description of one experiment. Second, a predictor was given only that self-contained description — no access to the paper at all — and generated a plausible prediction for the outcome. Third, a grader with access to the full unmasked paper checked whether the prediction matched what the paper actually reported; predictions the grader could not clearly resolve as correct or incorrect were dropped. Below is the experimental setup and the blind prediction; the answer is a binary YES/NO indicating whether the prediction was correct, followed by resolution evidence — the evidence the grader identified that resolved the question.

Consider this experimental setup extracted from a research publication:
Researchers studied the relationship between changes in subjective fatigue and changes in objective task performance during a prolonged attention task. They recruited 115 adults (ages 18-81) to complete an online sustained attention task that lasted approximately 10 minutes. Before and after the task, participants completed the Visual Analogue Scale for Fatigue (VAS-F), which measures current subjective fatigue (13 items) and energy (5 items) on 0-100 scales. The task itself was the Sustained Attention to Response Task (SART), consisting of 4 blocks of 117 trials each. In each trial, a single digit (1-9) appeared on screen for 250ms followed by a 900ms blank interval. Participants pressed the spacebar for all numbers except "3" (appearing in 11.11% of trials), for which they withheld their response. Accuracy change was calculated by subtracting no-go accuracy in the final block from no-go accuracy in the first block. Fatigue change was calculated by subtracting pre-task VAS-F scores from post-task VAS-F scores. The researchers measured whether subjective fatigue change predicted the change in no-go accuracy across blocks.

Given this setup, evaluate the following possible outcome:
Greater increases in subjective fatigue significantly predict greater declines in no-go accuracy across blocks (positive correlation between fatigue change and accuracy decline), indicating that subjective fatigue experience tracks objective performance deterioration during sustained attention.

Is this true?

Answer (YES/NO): YES